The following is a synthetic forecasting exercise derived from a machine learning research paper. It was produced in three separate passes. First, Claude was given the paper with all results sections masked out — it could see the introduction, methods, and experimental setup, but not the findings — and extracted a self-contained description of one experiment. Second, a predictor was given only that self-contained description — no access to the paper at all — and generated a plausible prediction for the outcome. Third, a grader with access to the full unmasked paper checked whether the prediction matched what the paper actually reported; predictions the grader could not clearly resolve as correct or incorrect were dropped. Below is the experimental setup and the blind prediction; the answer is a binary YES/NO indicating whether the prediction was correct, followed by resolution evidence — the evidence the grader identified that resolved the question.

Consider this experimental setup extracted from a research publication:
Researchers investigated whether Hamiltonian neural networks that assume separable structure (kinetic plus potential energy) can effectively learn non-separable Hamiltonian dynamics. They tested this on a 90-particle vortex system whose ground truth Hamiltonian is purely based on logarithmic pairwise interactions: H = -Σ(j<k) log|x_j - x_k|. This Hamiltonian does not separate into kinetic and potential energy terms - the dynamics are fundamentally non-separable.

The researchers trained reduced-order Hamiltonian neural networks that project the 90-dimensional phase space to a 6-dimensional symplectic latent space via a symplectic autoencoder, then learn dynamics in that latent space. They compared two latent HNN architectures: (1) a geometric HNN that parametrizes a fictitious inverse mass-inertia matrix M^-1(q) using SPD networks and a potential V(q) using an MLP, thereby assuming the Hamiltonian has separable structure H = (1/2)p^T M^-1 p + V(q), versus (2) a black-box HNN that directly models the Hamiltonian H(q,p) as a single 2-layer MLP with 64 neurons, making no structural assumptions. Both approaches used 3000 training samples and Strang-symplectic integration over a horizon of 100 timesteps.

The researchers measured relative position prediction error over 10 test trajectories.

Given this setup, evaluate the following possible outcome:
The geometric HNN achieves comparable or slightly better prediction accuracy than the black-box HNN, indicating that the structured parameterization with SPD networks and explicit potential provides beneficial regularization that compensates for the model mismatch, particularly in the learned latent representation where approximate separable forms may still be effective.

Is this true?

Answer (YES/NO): YES